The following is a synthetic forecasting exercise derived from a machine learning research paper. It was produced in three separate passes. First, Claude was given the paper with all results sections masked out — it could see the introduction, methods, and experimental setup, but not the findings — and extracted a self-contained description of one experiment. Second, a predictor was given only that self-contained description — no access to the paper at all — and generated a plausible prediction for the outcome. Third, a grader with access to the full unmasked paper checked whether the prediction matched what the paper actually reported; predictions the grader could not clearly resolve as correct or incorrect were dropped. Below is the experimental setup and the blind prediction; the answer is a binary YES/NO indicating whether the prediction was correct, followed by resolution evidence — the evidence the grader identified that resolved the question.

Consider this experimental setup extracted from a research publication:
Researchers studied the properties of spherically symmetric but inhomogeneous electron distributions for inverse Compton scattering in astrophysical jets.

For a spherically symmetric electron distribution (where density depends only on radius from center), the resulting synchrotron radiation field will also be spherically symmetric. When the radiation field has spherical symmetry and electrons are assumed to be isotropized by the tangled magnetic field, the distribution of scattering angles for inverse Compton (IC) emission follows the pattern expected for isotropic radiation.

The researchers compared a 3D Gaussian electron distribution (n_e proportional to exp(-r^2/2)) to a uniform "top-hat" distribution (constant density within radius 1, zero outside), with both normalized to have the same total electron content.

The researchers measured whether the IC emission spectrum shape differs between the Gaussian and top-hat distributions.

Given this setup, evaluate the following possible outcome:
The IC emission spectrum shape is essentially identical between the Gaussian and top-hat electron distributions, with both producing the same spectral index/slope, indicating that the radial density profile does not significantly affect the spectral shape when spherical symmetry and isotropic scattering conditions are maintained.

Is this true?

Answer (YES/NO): YES